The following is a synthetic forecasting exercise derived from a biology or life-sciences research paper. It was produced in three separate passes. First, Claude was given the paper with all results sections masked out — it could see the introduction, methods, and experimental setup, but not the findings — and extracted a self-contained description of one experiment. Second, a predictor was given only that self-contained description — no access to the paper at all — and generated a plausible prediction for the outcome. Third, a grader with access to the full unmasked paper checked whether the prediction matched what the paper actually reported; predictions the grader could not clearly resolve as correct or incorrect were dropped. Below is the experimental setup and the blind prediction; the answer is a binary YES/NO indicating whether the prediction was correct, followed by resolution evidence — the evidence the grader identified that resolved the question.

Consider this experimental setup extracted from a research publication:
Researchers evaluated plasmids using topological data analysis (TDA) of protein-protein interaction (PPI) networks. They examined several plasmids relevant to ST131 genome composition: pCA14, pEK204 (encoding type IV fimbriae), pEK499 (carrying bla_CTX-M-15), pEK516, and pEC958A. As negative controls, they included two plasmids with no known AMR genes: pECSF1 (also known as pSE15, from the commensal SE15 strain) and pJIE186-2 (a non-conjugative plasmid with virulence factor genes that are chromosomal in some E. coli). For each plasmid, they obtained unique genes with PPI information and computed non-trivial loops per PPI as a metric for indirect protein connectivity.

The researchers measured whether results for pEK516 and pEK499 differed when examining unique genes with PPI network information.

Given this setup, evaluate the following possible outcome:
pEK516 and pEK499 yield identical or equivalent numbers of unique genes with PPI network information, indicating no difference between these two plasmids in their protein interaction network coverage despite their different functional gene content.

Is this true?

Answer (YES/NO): YES